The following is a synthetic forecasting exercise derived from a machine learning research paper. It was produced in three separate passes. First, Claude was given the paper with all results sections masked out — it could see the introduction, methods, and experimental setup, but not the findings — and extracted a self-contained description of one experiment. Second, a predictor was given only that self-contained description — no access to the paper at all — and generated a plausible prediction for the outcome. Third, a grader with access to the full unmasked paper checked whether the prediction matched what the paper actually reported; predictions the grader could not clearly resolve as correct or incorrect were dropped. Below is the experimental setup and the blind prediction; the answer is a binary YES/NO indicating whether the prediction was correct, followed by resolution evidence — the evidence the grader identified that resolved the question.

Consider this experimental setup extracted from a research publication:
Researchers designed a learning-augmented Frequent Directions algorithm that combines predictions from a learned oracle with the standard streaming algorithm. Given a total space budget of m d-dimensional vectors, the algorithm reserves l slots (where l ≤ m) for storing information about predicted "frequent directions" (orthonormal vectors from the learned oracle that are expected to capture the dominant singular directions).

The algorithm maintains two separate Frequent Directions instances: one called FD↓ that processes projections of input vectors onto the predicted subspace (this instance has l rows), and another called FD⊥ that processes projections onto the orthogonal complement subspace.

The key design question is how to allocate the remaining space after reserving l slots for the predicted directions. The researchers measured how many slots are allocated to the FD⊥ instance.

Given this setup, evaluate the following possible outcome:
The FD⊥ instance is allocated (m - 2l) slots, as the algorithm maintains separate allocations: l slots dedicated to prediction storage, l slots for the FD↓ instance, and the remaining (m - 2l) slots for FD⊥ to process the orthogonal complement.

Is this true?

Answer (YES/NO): YES